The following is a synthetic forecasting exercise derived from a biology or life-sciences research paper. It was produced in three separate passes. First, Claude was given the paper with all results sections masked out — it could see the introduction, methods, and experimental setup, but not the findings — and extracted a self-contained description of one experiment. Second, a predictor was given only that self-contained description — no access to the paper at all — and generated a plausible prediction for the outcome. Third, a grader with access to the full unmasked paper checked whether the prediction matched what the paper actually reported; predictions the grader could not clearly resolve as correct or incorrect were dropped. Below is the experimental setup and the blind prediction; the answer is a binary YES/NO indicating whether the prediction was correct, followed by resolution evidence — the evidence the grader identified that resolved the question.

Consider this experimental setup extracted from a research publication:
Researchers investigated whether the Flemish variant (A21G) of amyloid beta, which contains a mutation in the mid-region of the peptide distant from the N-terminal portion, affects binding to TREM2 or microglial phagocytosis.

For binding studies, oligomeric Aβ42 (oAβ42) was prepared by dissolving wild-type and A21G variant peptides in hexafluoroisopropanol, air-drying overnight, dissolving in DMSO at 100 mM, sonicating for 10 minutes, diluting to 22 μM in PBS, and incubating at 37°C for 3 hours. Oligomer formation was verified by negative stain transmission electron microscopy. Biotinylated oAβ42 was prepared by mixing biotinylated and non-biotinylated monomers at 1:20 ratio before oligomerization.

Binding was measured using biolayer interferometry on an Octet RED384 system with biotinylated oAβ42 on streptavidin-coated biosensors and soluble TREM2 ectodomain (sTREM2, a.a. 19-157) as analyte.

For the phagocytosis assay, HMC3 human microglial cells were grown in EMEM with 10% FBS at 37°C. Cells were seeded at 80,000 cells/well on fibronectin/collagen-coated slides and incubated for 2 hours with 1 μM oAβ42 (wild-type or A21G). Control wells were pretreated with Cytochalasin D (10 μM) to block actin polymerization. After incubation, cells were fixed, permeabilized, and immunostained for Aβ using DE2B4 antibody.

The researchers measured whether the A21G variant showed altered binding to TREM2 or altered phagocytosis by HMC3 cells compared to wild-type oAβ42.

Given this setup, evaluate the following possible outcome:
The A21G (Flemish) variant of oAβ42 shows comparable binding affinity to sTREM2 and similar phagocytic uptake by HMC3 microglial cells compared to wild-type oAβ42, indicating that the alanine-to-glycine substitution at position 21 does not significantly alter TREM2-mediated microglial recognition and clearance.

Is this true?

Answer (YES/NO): NO